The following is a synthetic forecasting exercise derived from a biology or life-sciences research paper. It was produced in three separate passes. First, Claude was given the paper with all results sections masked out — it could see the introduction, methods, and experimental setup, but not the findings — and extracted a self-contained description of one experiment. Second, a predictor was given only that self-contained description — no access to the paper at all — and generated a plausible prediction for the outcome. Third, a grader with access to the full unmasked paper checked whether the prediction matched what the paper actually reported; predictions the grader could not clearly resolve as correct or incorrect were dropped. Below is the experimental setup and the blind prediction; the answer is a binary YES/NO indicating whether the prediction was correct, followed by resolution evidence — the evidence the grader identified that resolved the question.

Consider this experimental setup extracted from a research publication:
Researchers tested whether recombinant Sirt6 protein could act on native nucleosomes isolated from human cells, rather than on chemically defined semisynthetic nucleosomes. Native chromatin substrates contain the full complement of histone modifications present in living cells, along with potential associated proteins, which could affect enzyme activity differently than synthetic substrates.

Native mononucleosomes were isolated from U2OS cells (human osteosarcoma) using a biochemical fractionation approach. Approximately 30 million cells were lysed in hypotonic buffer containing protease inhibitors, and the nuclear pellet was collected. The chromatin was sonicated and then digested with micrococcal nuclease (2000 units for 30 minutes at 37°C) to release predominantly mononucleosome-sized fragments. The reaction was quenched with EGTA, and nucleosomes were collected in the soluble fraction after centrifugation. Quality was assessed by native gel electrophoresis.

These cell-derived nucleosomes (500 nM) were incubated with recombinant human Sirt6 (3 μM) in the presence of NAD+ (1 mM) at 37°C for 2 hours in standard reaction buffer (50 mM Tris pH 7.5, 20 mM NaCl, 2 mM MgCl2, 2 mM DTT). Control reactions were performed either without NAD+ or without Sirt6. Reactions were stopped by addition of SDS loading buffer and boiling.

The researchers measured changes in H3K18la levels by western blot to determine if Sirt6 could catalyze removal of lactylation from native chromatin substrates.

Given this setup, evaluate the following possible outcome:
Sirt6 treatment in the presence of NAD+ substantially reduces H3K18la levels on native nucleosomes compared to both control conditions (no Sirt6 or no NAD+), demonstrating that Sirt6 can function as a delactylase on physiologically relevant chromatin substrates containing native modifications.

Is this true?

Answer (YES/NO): YES